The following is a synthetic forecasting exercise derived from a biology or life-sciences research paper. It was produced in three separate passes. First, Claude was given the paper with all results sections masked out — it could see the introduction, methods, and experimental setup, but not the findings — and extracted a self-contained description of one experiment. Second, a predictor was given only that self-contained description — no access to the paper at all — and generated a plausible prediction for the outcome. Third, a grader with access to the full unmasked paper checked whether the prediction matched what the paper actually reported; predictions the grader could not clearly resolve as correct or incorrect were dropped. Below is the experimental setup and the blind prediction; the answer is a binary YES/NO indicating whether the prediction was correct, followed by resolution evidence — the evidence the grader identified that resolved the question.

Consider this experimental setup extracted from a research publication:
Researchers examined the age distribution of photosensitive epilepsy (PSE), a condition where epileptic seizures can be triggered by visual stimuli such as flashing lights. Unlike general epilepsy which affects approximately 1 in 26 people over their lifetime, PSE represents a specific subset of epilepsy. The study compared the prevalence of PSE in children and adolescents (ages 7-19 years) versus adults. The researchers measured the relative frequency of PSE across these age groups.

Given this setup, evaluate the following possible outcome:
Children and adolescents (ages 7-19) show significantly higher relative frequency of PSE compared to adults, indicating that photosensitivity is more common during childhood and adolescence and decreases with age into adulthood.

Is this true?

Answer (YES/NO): YES